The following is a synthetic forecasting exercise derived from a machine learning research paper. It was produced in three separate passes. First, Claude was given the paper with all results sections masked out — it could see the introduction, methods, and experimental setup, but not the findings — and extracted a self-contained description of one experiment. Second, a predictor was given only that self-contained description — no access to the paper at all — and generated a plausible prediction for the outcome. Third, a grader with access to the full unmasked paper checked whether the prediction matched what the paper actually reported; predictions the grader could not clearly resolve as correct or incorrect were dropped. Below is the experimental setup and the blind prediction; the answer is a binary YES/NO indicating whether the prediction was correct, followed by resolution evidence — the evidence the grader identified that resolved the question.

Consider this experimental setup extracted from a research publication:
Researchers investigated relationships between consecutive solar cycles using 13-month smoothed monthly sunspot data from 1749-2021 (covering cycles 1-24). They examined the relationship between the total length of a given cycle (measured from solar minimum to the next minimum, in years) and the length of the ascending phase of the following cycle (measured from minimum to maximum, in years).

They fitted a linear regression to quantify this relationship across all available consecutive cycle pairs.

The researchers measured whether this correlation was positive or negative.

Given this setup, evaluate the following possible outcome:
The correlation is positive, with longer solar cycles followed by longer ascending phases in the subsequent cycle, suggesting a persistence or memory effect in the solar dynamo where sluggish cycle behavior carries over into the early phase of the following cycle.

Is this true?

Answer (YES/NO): YES